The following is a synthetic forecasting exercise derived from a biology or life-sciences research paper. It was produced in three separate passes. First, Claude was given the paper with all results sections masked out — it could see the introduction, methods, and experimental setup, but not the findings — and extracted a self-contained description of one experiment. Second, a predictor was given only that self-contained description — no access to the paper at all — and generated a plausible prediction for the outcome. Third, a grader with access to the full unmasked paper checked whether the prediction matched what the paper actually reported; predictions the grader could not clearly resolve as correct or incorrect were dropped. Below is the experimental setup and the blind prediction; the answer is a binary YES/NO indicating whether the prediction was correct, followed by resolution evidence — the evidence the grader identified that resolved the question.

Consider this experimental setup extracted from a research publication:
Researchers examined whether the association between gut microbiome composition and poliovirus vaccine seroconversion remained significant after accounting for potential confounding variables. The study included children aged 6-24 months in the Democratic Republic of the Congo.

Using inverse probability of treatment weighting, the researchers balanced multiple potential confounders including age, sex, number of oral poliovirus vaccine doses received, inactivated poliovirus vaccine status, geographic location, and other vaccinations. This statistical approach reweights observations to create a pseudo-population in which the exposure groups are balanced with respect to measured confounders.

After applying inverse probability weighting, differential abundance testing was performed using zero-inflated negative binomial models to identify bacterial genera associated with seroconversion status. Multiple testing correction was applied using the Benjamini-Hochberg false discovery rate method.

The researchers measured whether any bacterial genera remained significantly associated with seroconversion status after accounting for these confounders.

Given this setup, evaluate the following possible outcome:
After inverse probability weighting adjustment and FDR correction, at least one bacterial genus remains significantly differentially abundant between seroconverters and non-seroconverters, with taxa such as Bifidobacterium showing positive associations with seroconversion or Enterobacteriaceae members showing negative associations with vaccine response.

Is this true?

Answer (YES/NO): NO